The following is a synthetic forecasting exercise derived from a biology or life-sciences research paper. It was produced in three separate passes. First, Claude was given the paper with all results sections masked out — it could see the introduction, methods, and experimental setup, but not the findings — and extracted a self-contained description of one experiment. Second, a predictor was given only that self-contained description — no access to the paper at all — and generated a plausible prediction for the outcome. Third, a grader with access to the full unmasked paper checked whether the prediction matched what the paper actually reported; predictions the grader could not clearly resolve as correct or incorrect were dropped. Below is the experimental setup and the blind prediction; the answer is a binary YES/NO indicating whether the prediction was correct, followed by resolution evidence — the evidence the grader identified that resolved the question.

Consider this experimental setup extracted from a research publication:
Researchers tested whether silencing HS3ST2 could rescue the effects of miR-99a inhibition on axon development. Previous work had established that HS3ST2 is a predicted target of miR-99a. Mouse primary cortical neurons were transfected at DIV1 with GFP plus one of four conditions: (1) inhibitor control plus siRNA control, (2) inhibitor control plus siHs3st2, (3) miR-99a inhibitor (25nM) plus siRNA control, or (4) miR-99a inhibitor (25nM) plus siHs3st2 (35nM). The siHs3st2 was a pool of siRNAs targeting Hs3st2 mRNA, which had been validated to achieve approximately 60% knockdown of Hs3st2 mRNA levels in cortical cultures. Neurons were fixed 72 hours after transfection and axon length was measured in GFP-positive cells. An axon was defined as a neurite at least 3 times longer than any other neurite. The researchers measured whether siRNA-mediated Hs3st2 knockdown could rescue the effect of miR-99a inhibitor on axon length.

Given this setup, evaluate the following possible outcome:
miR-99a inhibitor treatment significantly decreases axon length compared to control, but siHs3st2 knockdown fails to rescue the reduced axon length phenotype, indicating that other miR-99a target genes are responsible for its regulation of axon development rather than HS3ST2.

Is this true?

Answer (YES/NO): NO